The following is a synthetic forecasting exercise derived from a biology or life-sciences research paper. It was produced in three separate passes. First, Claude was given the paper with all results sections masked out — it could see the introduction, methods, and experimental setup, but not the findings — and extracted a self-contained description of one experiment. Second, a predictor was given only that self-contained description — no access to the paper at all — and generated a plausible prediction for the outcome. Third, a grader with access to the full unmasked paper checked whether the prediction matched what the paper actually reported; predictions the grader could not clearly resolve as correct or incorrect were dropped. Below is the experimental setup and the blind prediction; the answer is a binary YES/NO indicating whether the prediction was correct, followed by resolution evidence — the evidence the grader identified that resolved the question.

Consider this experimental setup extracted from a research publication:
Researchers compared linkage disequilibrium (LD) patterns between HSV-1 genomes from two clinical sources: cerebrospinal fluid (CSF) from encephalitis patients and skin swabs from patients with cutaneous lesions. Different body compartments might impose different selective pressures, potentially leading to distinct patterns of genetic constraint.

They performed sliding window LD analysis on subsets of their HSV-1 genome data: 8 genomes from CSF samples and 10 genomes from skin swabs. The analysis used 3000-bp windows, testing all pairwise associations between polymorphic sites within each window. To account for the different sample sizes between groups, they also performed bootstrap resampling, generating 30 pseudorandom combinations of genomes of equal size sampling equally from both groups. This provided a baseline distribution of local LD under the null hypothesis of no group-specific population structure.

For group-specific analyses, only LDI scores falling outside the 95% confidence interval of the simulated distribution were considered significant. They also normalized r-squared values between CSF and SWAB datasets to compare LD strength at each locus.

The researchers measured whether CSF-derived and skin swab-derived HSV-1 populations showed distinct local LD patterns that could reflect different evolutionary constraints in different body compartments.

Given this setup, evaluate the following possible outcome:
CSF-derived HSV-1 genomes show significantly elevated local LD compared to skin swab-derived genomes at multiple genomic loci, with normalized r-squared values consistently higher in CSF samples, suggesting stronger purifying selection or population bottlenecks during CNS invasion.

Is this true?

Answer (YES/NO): NO